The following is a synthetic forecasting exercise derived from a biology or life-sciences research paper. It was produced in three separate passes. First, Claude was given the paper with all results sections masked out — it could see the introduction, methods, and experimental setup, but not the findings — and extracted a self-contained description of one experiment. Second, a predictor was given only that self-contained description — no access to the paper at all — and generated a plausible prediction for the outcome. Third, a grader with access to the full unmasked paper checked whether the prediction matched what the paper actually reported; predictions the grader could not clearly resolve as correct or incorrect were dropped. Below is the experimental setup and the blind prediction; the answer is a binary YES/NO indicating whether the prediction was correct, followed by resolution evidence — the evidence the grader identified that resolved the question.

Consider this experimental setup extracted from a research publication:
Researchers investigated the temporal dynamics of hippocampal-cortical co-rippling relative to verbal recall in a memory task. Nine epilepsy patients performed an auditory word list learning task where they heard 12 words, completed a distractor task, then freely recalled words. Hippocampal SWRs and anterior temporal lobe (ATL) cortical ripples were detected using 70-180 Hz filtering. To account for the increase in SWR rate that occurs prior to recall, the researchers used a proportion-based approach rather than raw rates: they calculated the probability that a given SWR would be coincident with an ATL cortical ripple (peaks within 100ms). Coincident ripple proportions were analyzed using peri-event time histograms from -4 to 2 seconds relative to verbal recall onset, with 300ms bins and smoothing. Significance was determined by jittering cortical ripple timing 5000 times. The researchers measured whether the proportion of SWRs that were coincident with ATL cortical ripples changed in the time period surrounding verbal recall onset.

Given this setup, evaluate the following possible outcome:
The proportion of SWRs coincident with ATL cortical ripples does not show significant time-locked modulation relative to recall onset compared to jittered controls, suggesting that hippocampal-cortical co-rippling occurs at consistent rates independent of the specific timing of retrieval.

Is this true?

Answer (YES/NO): NO